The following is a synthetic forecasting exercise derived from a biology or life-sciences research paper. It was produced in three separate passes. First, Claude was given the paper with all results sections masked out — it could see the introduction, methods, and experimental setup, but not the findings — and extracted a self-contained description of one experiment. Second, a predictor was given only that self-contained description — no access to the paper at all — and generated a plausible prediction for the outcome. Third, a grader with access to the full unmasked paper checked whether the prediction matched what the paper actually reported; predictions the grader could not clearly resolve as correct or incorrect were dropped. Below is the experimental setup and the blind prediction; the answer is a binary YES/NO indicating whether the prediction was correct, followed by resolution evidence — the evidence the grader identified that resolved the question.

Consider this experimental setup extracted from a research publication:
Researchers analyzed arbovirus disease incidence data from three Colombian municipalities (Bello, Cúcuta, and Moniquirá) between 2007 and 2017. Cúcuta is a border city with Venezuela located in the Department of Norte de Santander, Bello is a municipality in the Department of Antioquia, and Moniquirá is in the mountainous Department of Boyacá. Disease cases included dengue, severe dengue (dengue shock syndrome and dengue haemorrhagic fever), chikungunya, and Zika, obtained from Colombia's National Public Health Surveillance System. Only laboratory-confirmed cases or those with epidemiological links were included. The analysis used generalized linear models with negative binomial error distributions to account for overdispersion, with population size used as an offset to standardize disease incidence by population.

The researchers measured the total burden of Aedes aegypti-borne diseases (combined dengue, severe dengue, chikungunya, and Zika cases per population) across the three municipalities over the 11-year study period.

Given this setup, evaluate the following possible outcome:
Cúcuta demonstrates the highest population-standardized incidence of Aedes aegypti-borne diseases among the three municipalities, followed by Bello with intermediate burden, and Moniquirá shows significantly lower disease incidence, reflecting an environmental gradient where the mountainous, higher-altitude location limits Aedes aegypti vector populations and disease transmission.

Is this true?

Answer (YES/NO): NO